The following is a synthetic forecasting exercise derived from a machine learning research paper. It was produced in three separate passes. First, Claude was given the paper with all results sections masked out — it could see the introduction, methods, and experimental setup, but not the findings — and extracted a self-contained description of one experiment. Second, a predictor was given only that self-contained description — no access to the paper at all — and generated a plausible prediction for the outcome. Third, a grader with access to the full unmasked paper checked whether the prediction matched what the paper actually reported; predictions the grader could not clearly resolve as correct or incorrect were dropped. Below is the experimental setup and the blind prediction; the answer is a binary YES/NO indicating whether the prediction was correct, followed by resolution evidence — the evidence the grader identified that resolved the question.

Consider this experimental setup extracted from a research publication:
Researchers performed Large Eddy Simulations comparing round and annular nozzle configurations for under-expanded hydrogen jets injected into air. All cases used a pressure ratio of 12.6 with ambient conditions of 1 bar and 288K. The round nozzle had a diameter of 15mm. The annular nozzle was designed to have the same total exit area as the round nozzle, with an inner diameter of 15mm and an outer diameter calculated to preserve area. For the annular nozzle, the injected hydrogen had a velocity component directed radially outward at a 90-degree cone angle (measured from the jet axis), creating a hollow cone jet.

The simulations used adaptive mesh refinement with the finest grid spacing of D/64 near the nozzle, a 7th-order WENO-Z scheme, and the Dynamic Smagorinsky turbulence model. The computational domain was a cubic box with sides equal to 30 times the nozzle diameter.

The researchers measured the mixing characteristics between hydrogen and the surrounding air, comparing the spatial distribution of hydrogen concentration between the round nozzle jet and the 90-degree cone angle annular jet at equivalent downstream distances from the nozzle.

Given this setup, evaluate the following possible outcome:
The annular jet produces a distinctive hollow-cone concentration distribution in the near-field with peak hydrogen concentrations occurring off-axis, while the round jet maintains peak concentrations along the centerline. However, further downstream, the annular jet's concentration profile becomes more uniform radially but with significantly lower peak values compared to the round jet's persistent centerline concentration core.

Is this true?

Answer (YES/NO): YES